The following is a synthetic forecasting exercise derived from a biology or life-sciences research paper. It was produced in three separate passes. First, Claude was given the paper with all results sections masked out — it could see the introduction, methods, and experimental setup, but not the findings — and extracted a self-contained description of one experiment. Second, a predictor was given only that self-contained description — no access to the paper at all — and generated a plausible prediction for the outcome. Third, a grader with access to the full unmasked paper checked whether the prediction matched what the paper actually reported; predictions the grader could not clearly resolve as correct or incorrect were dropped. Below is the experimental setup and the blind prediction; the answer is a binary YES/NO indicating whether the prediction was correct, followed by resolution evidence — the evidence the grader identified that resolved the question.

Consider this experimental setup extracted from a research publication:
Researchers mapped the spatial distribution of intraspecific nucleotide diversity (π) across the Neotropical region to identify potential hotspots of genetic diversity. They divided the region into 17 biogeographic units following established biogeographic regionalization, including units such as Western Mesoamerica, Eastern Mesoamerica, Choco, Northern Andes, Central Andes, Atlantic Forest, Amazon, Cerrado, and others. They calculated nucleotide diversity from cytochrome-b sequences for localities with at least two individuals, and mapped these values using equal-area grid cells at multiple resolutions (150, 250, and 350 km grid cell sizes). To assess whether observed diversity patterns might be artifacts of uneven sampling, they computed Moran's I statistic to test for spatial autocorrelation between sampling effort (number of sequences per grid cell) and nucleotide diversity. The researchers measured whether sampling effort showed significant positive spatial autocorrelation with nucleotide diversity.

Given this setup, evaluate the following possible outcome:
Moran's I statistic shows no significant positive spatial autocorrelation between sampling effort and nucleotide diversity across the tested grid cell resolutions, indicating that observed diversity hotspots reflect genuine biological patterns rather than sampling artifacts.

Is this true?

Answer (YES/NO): NO